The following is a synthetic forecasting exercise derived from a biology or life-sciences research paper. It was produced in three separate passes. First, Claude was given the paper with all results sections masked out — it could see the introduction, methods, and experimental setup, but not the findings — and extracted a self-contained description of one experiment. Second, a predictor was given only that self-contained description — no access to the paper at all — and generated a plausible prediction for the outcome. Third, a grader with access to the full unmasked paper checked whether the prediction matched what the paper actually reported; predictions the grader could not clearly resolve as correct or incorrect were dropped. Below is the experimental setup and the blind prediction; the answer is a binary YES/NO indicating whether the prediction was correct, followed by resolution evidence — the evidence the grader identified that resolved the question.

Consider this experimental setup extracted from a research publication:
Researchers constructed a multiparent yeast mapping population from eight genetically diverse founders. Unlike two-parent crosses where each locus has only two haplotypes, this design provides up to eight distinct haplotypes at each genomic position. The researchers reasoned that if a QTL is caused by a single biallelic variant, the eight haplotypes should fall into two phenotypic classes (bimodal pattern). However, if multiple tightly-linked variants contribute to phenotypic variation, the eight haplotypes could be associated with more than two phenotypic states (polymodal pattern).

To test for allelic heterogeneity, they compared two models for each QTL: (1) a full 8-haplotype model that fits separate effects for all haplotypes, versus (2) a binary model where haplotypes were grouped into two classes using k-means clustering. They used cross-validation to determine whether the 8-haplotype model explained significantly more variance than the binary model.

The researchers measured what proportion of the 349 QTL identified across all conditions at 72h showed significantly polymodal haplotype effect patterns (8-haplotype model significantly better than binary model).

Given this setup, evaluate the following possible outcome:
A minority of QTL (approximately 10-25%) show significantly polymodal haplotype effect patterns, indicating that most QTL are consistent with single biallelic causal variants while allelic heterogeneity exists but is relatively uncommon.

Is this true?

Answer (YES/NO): YES